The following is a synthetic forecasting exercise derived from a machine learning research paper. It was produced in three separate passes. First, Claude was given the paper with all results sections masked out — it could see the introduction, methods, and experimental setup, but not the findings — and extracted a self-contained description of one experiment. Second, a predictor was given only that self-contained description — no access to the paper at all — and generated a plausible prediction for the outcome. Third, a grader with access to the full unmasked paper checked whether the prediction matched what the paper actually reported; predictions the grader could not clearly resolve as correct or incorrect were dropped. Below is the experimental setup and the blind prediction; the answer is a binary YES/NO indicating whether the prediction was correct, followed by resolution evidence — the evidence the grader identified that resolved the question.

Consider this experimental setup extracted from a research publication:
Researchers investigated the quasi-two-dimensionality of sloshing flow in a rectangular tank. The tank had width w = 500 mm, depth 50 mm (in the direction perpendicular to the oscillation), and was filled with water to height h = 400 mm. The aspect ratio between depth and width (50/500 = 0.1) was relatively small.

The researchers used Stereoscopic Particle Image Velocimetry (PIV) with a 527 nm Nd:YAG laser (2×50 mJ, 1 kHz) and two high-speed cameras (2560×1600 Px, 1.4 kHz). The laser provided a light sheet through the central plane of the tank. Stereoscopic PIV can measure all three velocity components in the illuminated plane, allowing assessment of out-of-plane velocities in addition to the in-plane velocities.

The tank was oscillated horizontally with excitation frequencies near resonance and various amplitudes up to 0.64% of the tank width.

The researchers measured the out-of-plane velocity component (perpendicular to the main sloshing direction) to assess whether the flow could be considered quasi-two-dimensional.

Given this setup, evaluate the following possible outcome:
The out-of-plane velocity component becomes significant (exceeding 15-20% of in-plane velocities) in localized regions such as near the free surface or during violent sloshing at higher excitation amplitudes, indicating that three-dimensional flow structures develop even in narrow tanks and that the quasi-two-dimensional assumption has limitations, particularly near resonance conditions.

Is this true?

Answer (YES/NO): NO